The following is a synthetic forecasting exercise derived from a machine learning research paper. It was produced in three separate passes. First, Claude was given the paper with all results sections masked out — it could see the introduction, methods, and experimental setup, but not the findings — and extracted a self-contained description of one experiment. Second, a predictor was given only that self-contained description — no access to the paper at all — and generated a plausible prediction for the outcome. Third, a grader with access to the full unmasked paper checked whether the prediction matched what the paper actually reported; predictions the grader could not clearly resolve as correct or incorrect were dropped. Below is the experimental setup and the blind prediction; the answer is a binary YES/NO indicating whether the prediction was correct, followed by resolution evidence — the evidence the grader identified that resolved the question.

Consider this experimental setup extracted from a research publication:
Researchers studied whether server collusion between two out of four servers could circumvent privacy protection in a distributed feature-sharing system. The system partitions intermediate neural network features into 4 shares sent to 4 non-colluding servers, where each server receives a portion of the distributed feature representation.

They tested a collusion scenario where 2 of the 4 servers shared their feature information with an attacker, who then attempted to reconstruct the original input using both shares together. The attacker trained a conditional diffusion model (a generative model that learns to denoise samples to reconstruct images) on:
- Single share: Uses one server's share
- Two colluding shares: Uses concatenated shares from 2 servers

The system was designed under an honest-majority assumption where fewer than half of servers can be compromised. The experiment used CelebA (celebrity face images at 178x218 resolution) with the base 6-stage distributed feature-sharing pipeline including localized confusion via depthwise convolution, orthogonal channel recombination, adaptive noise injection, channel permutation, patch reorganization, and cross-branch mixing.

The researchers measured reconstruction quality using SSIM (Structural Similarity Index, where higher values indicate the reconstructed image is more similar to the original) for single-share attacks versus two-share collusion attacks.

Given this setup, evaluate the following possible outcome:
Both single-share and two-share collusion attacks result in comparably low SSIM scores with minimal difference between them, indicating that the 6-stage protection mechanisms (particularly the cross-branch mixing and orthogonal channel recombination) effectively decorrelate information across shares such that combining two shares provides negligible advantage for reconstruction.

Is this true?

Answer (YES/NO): YES